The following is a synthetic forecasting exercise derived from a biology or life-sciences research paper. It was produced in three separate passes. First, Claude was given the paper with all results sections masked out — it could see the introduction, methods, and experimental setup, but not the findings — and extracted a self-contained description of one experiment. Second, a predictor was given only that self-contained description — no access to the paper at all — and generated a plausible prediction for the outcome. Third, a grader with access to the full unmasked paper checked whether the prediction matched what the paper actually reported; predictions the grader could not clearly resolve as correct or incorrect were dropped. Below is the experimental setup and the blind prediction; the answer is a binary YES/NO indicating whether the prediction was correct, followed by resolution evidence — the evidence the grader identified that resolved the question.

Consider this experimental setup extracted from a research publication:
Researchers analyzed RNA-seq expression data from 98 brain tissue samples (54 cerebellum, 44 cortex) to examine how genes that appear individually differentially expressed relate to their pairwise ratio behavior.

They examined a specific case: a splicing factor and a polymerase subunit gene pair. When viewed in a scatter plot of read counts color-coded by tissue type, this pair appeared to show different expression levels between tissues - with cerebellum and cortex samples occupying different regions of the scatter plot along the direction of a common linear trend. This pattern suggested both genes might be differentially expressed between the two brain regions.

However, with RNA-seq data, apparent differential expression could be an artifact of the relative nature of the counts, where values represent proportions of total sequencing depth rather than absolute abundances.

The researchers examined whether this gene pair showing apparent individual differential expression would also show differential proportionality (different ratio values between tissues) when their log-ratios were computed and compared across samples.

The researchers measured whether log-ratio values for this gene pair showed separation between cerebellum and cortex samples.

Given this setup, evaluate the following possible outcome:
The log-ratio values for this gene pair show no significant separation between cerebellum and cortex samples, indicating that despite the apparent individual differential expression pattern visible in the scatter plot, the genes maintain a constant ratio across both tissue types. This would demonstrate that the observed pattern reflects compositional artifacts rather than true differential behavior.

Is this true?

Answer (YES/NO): YES